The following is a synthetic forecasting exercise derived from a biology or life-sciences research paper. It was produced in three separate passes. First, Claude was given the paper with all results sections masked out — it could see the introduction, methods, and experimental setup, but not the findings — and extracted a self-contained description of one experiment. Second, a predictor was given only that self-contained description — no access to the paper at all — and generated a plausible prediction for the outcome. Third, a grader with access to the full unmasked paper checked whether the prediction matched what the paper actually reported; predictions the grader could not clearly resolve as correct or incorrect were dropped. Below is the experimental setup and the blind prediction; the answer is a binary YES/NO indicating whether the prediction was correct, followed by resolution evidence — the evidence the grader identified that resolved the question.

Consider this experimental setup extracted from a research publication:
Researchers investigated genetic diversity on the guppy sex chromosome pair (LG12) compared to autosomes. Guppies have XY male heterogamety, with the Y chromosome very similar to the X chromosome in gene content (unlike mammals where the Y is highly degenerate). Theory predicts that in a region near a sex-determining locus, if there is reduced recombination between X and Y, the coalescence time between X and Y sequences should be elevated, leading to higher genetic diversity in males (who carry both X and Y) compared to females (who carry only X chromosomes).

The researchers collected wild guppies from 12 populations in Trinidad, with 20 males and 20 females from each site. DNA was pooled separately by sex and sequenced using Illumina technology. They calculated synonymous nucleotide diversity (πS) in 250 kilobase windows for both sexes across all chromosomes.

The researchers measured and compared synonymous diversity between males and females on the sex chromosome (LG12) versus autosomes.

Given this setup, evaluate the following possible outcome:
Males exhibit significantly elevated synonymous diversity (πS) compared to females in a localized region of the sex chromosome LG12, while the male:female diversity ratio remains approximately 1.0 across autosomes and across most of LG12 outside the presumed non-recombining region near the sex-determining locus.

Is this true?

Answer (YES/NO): NO